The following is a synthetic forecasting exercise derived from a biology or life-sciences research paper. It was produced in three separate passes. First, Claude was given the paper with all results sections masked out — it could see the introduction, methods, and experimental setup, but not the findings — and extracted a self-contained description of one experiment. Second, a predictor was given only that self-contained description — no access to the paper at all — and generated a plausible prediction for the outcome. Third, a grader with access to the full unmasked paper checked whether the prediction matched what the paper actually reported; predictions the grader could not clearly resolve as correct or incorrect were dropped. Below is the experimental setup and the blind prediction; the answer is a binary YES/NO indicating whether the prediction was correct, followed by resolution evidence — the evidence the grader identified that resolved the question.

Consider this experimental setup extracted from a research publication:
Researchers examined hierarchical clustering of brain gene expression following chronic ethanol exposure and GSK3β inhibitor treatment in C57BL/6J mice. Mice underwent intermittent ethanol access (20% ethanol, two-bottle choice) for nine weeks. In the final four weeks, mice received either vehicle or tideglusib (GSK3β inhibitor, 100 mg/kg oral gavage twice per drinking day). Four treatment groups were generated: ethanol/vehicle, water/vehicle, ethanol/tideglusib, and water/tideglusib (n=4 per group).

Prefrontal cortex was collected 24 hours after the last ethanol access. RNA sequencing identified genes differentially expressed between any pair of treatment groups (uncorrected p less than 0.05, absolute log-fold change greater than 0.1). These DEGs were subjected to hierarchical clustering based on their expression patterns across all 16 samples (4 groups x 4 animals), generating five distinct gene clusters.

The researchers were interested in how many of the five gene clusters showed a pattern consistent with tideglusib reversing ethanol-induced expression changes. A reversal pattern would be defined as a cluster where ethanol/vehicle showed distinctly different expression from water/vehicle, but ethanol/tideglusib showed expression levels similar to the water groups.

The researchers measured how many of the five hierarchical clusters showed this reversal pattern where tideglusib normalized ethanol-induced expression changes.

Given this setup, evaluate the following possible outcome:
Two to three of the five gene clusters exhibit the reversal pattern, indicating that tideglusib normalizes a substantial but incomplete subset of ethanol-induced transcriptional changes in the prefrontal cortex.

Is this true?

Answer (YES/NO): YES